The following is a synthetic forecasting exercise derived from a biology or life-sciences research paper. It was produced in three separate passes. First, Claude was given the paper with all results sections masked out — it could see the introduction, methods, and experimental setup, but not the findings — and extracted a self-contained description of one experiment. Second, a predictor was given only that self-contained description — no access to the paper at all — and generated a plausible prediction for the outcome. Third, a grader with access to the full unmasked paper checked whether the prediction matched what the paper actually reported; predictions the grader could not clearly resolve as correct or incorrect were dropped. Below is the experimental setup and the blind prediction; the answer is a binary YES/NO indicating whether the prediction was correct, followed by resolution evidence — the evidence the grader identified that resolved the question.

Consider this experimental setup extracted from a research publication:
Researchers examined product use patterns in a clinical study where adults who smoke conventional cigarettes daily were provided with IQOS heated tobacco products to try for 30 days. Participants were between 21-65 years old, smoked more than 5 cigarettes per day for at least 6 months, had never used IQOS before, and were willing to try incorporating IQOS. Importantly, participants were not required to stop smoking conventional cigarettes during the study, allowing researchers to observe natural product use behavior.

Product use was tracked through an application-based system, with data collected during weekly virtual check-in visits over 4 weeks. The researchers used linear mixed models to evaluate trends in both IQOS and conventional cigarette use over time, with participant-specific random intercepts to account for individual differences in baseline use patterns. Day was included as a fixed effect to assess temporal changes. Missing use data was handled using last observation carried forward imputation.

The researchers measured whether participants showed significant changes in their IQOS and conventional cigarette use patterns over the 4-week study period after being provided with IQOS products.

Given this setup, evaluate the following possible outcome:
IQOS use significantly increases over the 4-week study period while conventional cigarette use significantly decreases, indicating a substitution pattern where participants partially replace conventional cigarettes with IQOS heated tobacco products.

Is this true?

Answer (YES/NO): NO